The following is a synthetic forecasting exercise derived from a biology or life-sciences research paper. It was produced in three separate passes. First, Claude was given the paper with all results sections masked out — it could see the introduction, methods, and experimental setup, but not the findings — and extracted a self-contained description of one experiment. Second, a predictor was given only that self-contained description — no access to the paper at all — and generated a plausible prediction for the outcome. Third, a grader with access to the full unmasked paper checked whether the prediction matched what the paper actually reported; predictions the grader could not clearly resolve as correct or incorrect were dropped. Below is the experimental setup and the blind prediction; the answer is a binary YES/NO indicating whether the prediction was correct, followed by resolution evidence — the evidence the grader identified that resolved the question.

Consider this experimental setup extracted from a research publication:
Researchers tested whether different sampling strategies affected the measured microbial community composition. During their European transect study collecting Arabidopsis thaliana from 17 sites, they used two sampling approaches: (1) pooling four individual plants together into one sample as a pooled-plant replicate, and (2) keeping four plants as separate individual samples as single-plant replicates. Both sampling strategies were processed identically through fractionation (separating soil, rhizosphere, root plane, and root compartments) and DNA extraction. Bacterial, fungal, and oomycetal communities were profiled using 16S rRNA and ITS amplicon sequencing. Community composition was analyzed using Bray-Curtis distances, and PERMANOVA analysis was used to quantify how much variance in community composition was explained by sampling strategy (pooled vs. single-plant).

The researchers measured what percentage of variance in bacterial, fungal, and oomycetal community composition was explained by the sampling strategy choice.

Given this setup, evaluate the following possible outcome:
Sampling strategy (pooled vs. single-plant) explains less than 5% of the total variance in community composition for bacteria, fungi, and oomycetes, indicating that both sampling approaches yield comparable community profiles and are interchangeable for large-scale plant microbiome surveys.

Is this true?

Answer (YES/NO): YES